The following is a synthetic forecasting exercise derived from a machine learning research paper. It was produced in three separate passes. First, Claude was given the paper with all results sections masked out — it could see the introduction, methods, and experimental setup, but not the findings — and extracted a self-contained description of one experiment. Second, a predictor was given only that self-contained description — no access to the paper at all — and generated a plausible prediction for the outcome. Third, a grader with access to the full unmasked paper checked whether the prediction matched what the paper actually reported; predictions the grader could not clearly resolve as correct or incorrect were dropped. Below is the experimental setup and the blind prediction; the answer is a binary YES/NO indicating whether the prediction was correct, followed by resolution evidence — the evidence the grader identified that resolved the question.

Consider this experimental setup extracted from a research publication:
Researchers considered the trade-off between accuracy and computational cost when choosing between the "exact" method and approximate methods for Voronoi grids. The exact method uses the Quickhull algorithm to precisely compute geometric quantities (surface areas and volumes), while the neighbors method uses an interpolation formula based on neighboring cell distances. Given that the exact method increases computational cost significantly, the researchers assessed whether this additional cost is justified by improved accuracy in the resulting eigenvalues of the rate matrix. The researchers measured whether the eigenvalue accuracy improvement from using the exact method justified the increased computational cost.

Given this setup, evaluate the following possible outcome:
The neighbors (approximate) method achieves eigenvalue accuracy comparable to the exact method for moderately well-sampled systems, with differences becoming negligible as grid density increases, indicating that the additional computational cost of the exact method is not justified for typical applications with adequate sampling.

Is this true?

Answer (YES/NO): YES